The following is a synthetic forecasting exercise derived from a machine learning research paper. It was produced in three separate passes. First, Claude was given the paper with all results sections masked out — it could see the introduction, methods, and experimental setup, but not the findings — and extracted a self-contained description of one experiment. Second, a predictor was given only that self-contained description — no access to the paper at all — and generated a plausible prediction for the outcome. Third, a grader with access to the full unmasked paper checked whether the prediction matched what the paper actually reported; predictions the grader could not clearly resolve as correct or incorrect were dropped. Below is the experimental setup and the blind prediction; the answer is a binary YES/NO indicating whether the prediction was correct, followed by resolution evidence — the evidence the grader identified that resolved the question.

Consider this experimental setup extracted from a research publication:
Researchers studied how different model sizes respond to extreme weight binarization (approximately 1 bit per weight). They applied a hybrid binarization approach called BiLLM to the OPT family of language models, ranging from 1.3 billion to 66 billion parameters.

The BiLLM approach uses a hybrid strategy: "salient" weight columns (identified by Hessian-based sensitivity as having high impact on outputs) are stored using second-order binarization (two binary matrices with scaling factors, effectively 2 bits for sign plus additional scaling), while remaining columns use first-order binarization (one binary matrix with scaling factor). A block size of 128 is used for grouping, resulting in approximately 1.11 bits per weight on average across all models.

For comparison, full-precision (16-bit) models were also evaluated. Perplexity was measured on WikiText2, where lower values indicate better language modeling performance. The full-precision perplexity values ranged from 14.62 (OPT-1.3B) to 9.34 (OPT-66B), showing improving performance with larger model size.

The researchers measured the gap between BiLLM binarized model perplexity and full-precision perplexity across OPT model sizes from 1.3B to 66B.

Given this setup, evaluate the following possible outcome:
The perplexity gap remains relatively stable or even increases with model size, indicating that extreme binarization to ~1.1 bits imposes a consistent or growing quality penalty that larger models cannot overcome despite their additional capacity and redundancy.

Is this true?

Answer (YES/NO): NO